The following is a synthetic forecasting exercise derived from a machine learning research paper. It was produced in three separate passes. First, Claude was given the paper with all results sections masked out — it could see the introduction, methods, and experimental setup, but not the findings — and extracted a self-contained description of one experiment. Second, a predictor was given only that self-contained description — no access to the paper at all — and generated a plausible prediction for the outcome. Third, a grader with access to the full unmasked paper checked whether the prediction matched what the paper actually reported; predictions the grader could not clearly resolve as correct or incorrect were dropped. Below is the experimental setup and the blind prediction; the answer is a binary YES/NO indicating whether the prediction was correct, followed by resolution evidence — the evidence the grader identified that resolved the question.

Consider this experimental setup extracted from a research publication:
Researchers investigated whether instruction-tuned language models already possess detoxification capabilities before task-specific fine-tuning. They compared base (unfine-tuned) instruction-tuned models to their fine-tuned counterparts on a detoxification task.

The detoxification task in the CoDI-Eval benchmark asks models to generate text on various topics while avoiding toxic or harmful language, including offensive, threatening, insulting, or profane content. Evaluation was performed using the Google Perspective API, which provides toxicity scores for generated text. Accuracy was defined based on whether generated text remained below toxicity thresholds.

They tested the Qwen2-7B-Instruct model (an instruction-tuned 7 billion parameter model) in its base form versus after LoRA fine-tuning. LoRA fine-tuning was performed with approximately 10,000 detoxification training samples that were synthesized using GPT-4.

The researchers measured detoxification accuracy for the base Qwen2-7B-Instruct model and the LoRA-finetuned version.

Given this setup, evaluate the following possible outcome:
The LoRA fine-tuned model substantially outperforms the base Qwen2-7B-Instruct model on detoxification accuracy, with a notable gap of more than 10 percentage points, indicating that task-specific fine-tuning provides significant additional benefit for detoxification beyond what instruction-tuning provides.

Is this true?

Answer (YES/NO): NO